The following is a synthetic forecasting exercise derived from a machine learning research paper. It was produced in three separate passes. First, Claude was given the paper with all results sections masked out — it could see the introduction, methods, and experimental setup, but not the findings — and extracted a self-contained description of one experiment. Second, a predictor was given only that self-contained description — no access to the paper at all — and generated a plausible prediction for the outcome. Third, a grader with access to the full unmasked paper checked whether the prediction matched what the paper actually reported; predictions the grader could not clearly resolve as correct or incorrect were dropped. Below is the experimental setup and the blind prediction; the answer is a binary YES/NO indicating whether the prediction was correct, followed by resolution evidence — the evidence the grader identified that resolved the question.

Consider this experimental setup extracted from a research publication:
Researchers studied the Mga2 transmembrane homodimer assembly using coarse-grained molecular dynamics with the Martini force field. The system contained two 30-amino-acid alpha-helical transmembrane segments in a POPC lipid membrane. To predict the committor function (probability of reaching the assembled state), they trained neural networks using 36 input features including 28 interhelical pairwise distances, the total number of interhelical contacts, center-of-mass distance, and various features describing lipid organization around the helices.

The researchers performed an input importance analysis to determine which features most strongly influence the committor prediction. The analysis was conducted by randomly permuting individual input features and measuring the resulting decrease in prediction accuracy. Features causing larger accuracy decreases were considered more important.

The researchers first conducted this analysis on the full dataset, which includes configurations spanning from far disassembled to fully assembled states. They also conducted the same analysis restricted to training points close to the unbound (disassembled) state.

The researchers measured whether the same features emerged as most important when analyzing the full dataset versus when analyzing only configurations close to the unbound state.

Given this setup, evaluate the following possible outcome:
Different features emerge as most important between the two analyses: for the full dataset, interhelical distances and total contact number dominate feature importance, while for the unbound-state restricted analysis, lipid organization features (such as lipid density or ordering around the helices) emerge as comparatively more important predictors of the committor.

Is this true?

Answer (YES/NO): NO